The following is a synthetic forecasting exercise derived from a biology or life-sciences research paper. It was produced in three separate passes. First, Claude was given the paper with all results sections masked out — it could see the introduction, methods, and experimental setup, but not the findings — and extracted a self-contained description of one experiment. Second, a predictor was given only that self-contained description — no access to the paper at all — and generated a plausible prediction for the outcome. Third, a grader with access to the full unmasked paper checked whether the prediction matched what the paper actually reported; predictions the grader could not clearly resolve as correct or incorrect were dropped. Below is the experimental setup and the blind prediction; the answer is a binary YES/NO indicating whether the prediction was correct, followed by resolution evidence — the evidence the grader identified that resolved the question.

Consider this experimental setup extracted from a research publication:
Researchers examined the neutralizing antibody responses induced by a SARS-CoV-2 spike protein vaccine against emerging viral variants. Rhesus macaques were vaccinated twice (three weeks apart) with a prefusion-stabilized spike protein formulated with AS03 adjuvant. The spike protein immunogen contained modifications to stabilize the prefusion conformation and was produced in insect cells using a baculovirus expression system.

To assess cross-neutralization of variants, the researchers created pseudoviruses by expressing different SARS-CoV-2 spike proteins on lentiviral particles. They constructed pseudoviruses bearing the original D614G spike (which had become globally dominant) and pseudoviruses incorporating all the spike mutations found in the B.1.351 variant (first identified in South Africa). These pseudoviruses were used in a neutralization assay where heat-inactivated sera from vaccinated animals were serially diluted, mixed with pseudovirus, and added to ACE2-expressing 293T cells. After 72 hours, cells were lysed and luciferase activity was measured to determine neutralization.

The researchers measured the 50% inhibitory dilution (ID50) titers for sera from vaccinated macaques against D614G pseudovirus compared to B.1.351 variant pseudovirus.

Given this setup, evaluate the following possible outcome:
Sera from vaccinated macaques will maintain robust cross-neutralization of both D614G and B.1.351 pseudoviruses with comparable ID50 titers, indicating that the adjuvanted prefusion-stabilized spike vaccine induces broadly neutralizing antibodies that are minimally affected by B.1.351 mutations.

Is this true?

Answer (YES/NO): NO